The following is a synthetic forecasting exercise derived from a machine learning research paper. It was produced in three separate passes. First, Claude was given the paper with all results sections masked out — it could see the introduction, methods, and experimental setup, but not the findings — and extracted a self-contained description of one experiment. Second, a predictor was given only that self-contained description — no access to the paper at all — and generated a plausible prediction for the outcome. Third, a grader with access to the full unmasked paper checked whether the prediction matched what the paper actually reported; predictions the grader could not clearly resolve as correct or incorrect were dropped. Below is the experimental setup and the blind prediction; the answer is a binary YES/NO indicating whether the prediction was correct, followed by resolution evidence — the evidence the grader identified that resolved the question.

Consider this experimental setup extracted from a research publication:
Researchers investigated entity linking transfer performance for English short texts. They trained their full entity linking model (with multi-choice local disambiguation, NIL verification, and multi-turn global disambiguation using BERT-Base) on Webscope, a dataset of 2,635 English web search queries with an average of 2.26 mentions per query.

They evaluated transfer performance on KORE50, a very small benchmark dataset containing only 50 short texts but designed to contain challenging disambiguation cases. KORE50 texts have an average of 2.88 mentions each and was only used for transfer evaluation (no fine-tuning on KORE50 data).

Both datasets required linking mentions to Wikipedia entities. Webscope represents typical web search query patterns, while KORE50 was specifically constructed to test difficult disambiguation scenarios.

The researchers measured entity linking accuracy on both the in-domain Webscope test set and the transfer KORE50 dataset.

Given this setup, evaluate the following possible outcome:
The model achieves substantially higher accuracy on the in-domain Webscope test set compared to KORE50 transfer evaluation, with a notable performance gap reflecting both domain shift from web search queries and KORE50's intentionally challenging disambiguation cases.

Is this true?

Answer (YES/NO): YES